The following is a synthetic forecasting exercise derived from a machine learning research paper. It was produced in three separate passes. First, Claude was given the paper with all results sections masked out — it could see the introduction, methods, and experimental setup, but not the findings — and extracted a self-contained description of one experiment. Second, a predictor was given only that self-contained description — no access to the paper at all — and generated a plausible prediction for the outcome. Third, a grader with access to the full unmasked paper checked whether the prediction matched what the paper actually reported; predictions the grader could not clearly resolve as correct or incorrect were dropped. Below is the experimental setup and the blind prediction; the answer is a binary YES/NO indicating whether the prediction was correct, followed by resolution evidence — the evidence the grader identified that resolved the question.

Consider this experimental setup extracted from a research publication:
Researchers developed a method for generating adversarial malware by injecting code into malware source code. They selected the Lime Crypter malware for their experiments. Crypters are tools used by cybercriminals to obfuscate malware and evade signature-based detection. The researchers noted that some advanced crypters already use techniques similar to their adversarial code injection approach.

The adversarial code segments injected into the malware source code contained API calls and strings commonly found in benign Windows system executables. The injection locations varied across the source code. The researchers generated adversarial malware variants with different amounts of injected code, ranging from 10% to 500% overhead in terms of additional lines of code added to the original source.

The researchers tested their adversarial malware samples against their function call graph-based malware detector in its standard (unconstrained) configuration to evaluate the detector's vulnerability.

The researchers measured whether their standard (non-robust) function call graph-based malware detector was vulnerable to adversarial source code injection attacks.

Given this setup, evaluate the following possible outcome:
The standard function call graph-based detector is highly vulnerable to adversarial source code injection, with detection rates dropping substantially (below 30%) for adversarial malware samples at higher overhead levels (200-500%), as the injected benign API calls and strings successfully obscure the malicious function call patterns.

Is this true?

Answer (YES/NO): YES